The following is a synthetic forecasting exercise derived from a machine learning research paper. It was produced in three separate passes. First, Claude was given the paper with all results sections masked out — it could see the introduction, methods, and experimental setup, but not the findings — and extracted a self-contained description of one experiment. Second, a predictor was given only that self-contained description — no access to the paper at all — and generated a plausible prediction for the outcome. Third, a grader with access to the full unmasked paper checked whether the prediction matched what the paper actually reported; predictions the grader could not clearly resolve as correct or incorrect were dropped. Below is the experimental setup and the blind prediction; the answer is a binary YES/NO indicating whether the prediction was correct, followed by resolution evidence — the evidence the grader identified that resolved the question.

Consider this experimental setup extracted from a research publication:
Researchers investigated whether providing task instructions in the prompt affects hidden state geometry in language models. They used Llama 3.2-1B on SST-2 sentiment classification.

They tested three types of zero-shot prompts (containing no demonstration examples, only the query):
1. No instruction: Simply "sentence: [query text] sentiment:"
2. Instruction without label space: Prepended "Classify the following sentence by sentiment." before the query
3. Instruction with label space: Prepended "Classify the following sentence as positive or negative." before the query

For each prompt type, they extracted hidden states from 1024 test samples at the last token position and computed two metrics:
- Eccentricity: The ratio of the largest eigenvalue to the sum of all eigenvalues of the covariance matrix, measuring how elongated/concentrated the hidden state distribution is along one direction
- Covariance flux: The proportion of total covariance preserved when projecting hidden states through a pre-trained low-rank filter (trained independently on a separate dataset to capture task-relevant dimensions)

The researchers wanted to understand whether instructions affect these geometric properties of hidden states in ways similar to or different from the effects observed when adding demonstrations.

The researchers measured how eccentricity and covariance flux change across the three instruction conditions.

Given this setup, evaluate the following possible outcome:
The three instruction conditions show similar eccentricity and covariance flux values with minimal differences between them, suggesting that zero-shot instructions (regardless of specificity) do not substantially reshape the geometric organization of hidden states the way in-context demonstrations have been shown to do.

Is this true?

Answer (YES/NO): YES